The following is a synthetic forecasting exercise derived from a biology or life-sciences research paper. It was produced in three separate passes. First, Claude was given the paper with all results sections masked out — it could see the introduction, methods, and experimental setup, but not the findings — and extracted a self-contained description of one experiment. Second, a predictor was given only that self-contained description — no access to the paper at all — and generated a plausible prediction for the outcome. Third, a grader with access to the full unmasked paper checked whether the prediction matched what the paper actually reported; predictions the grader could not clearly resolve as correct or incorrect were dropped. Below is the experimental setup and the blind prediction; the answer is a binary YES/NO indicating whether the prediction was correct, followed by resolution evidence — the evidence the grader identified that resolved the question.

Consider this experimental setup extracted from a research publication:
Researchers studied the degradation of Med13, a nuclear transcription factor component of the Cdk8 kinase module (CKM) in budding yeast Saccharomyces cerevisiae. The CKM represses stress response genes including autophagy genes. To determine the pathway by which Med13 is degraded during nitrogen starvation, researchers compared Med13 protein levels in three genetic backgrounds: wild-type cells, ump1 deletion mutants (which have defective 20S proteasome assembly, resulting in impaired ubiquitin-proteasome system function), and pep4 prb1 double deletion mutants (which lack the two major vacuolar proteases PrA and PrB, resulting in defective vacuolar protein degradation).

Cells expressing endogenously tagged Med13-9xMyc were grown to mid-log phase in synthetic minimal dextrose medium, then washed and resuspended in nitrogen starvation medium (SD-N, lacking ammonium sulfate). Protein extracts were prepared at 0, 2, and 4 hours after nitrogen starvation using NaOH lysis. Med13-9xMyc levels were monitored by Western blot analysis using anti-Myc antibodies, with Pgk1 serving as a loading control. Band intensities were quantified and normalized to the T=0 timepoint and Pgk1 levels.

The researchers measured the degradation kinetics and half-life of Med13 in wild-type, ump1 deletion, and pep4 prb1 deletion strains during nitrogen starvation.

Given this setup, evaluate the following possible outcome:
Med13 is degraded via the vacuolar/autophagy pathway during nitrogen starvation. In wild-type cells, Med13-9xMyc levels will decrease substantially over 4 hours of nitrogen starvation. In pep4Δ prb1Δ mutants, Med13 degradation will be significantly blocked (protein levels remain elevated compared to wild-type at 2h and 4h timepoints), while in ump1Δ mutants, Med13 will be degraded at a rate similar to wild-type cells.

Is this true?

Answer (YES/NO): YES